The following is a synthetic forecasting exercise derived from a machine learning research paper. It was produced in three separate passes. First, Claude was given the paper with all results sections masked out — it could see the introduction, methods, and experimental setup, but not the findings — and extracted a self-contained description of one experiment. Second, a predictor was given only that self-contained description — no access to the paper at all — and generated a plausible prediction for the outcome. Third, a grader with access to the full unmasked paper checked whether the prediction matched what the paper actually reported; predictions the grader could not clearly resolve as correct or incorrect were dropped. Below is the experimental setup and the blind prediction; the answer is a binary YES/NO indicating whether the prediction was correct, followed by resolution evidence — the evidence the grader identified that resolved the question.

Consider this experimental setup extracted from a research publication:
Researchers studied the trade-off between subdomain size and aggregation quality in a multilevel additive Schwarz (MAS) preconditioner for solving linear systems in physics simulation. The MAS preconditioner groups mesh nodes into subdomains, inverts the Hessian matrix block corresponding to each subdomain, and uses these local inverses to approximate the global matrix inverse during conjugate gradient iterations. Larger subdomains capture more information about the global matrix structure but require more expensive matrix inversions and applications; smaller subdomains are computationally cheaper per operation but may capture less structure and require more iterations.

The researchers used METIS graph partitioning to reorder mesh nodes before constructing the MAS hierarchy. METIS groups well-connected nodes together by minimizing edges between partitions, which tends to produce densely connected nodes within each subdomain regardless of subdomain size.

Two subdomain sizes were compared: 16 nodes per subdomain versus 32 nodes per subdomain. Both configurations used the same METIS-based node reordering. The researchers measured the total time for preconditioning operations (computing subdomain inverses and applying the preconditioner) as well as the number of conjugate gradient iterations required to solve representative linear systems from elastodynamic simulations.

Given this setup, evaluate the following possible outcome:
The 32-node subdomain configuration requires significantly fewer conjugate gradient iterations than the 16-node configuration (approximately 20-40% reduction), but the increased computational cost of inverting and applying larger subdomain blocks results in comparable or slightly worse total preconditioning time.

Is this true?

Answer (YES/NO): NO